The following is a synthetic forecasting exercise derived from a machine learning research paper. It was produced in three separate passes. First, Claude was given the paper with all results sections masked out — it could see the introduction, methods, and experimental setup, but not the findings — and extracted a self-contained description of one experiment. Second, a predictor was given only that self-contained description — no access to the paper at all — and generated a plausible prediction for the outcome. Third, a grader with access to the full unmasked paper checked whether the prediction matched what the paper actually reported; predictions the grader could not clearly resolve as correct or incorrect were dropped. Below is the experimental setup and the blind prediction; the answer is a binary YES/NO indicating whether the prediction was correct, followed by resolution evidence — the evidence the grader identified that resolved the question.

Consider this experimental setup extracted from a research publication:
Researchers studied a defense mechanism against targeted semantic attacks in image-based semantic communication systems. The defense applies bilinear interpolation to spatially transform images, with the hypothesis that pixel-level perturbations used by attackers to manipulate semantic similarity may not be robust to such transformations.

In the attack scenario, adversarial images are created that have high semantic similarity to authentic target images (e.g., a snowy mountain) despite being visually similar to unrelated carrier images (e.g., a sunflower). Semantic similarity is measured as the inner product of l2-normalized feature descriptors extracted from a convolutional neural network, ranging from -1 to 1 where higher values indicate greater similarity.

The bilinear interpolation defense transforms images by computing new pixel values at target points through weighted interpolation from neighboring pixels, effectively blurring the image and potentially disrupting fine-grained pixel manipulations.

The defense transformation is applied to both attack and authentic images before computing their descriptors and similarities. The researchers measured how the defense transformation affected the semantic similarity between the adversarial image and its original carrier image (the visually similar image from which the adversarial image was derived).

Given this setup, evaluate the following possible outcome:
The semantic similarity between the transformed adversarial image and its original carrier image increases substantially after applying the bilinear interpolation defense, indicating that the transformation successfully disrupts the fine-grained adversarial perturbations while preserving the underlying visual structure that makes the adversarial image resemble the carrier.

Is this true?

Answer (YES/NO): NO